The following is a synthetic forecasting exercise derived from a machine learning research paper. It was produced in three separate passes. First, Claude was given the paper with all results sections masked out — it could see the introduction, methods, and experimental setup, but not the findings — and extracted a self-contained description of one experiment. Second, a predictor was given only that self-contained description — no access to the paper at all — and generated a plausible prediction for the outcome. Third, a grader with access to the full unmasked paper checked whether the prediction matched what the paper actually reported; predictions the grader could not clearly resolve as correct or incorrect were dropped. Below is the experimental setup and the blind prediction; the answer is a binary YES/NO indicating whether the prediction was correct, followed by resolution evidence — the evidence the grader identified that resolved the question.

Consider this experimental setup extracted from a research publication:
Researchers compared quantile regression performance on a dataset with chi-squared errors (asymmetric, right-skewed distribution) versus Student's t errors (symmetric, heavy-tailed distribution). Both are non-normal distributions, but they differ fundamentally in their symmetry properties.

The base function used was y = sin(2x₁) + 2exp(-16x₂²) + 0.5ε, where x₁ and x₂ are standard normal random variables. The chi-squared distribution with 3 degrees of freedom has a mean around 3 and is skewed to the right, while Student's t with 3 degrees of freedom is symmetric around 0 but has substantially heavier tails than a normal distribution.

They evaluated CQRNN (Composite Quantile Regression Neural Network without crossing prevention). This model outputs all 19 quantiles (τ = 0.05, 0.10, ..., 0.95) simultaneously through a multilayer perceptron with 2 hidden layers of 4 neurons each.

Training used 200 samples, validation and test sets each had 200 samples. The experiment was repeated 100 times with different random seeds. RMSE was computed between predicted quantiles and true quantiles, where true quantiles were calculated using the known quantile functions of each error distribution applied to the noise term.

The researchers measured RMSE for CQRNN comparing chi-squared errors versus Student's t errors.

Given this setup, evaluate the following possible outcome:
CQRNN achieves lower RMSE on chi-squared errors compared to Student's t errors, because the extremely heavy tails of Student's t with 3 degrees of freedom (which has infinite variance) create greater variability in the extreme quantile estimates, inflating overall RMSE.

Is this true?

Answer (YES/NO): NO